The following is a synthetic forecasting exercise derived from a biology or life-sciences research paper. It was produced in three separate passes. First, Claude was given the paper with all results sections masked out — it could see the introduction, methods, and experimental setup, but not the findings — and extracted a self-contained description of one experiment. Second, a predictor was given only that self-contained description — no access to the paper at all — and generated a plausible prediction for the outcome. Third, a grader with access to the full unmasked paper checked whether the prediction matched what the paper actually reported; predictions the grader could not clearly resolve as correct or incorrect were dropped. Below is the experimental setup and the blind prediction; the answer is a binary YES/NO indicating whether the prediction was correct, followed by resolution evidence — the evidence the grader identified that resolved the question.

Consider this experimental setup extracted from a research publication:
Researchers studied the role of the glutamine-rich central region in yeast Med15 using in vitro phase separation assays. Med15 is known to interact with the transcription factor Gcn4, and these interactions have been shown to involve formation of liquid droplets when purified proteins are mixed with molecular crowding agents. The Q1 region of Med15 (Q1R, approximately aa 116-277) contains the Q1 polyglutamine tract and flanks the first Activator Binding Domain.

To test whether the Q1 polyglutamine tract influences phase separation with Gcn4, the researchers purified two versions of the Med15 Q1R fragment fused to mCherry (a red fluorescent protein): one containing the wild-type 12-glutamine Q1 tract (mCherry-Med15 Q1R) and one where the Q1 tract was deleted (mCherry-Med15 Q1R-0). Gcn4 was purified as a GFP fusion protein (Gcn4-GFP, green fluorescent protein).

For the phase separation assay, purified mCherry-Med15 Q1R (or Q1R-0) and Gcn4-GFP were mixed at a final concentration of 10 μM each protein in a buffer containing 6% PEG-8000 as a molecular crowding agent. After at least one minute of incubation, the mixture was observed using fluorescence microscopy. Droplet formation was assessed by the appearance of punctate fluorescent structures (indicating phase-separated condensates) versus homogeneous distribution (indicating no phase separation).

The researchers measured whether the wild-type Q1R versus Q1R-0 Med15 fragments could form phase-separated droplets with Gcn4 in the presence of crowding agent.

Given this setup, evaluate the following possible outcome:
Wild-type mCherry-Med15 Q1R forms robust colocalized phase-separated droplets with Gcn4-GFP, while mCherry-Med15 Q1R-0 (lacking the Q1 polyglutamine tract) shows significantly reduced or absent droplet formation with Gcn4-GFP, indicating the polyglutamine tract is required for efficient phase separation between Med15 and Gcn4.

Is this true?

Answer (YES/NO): NO